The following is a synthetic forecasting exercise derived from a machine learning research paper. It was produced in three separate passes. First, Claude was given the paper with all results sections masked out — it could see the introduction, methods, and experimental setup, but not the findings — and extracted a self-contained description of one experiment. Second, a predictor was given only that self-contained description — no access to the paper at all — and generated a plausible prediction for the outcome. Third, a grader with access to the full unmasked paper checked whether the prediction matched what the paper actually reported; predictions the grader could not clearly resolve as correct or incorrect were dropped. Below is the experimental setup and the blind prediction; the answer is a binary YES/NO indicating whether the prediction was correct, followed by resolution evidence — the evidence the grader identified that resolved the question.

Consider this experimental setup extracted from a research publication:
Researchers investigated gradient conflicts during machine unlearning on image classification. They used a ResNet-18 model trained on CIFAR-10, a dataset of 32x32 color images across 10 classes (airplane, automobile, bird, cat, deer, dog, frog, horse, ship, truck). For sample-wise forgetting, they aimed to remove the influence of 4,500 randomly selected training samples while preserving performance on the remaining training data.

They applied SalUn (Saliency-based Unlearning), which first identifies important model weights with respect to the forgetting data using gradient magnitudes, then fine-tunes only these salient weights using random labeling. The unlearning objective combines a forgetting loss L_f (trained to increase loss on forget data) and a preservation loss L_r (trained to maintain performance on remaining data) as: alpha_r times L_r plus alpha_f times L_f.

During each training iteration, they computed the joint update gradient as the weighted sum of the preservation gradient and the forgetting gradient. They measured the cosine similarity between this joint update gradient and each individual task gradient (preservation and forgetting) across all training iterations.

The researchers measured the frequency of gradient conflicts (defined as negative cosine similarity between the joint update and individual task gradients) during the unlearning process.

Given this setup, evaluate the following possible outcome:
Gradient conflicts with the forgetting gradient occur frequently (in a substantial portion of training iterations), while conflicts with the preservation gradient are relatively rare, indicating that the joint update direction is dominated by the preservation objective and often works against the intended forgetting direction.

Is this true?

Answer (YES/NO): NO